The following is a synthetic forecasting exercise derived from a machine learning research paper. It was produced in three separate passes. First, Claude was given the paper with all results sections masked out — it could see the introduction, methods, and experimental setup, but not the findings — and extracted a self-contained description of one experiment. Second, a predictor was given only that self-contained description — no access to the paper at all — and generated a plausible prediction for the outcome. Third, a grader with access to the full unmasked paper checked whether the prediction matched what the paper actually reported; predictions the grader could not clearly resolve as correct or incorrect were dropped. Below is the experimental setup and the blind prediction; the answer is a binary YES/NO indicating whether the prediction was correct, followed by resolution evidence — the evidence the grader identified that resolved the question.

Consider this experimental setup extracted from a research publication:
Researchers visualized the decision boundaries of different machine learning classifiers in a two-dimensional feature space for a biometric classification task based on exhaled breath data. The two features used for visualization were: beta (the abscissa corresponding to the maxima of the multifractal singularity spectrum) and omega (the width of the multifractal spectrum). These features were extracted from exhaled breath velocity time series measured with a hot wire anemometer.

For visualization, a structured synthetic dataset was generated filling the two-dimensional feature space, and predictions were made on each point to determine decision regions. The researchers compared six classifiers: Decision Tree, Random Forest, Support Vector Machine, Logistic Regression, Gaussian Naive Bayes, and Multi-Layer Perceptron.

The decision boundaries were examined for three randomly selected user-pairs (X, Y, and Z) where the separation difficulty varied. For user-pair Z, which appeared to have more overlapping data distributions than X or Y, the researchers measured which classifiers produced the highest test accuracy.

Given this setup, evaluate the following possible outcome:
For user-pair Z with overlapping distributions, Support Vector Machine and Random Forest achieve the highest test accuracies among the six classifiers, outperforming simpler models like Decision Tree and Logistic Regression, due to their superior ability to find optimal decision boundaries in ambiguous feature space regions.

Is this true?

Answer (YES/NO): NO